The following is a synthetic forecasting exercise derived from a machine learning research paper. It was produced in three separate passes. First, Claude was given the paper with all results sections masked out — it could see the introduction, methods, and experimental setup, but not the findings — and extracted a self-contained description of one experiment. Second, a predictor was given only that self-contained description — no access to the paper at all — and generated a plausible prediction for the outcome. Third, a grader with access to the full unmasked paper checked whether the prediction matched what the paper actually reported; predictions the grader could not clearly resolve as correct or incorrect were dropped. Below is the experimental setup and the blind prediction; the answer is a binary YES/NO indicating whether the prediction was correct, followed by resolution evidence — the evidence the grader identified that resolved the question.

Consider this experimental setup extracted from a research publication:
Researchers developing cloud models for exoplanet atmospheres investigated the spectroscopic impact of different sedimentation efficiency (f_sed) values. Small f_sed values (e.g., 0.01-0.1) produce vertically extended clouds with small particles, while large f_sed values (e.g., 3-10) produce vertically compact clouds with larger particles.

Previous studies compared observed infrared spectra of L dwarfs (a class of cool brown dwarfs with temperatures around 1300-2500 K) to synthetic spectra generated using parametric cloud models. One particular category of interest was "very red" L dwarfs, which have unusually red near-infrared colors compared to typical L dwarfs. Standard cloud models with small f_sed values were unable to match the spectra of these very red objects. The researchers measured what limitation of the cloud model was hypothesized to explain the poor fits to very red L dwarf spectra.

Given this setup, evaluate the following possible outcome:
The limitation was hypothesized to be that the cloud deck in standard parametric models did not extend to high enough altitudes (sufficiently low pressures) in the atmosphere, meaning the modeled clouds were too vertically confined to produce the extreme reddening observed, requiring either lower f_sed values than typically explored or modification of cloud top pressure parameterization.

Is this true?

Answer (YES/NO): NO